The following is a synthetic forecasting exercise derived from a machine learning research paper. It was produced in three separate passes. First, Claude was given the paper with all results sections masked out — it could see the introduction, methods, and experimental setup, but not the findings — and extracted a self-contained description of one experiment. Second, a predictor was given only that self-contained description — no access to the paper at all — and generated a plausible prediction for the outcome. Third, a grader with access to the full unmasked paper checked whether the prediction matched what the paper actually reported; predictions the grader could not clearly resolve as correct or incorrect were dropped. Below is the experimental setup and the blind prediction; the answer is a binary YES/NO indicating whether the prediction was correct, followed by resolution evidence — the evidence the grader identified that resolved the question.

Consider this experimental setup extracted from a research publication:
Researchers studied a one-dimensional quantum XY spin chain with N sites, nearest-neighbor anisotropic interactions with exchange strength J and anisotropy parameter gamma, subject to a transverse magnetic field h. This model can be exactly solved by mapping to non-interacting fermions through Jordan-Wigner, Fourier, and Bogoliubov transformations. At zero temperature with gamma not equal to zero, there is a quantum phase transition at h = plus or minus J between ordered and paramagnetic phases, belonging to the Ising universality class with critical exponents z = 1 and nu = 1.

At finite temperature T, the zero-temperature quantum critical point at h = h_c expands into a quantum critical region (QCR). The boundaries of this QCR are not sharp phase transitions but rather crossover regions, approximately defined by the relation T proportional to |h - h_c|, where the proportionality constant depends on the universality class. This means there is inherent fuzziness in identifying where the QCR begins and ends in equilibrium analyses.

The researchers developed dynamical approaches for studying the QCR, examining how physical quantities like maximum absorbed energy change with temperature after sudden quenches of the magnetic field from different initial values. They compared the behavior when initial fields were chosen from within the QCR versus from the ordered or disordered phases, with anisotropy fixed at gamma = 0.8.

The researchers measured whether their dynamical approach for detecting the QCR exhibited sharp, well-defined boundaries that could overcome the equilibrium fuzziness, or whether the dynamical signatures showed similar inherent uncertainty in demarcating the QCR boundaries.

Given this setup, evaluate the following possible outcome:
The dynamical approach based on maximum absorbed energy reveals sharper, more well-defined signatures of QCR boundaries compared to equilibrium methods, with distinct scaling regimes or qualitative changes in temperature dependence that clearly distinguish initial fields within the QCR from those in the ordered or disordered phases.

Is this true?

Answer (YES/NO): NO